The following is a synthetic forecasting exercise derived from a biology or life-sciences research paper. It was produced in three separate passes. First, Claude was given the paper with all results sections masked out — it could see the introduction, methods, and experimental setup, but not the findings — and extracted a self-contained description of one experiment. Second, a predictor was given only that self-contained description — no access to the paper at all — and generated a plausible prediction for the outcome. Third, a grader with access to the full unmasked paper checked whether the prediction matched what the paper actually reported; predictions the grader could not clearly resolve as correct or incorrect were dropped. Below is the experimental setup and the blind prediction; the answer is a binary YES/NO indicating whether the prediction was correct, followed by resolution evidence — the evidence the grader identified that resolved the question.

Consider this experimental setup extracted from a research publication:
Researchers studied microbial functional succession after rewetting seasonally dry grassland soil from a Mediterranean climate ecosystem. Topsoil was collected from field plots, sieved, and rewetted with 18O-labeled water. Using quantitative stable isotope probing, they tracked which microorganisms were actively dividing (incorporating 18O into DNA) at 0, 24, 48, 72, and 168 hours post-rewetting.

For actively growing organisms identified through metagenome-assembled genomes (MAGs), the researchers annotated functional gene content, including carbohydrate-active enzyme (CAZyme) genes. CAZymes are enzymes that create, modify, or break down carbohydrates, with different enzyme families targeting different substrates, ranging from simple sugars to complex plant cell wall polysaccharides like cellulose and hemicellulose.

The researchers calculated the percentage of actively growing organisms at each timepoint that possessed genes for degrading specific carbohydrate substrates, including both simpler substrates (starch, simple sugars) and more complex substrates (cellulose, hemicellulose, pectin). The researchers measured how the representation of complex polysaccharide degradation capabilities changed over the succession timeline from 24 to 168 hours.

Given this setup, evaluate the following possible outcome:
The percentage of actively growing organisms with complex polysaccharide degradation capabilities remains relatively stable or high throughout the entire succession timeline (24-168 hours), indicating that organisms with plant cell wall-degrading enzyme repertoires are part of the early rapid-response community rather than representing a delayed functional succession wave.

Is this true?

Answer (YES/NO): NO